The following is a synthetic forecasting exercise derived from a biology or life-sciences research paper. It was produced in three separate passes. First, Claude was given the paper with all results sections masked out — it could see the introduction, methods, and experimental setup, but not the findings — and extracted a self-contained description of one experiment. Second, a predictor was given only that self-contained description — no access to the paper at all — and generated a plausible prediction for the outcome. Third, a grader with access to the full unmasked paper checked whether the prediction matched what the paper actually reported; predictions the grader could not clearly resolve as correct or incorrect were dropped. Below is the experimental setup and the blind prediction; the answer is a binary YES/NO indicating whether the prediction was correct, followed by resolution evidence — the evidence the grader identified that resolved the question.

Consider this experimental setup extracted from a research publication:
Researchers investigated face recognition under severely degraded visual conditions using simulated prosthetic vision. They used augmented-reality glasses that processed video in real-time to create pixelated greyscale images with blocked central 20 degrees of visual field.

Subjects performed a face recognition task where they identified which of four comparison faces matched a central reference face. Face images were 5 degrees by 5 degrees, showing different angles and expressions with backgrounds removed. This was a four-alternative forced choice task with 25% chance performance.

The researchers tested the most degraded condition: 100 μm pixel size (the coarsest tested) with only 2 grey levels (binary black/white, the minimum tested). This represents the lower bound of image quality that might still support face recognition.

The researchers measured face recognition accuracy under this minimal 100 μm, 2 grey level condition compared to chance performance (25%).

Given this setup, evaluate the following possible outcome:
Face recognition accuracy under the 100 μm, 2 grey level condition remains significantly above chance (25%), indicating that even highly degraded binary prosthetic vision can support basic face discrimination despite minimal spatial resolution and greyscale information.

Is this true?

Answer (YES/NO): YES